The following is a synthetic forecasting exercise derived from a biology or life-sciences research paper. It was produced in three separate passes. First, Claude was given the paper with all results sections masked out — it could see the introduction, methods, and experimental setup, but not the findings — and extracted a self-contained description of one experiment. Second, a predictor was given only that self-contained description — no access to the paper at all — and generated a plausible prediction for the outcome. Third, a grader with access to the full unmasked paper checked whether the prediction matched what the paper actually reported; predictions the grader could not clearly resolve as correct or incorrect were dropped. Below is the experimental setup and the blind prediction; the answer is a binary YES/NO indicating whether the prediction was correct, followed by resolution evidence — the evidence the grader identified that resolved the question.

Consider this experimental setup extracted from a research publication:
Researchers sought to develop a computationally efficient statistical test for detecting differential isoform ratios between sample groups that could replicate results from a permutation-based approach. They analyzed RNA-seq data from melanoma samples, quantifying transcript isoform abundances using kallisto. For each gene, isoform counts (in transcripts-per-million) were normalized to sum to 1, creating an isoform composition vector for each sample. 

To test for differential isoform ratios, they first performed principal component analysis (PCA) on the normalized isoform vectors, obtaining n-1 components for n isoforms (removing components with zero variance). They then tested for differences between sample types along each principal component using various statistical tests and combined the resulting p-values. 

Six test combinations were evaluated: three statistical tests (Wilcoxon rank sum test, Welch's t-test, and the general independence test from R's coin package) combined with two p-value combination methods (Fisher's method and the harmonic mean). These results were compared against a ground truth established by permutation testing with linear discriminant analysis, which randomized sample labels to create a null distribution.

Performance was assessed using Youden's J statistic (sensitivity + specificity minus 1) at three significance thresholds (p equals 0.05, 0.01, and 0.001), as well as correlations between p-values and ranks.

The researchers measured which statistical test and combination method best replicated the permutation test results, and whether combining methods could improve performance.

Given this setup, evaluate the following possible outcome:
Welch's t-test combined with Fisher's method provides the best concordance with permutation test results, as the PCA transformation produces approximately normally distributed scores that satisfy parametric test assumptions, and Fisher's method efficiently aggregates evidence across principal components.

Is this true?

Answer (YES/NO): YES